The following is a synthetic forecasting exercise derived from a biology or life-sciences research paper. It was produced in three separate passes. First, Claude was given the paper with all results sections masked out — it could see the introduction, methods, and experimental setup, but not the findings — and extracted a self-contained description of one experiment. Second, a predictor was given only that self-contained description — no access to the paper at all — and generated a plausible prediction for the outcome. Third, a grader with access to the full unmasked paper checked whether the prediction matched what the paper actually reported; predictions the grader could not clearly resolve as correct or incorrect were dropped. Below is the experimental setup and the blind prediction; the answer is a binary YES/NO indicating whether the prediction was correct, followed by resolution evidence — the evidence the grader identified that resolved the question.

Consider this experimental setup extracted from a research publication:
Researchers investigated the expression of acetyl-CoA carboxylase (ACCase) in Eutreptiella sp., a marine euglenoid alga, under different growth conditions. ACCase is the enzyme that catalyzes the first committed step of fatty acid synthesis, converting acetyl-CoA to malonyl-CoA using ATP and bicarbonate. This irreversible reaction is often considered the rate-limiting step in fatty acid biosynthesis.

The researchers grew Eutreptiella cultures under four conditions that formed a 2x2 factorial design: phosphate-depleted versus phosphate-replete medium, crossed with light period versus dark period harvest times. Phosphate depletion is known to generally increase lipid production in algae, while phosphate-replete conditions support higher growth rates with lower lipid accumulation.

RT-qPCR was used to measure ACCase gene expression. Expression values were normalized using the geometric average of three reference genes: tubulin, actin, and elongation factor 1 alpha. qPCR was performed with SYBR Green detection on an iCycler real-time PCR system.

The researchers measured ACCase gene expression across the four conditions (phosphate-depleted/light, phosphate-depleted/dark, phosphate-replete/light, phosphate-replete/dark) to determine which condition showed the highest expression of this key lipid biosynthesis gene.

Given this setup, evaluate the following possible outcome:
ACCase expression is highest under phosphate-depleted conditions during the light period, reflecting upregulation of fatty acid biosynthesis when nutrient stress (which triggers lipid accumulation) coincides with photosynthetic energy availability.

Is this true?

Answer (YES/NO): YES